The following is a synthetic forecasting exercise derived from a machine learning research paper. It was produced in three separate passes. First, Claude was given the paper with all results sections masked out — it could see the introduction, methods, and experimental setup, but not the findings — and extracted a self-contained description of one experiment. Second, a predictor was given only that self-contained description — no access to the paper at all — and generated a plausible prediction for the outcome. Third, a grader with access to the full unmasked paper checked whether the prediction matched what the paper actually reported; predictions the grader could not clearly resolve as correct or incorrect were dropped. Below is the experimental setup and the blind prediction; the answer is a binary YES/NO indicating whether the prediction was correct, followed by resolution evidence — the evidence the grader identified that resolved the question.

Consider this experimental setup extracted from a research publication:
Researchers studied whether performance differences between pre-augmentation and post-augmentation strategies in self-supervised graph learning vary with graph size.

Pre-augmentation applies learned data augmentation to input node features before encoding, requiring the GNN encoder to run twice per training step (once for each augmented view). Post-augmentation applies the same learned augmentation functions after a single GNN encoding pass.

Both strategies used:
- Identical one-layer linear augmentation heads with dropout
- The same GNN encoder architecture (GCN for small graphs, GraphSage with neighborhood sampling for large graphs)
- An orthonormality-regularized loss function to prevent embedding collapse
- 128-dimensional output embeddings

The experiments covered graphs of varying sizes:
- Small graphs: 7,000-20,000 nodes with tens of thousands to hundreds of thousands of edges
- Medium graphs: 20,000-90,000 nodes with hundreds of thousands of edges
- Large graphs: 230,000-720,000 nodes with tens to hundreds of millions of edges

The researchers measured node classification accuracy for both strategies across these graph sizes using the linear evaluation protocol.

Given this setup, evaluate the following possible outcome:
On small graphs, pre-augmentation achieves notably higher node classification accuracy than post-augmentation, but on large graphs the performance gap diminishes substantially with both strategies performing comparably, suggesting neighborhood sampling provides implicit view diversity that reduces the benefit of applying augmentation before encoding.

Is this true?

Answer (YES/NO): NO